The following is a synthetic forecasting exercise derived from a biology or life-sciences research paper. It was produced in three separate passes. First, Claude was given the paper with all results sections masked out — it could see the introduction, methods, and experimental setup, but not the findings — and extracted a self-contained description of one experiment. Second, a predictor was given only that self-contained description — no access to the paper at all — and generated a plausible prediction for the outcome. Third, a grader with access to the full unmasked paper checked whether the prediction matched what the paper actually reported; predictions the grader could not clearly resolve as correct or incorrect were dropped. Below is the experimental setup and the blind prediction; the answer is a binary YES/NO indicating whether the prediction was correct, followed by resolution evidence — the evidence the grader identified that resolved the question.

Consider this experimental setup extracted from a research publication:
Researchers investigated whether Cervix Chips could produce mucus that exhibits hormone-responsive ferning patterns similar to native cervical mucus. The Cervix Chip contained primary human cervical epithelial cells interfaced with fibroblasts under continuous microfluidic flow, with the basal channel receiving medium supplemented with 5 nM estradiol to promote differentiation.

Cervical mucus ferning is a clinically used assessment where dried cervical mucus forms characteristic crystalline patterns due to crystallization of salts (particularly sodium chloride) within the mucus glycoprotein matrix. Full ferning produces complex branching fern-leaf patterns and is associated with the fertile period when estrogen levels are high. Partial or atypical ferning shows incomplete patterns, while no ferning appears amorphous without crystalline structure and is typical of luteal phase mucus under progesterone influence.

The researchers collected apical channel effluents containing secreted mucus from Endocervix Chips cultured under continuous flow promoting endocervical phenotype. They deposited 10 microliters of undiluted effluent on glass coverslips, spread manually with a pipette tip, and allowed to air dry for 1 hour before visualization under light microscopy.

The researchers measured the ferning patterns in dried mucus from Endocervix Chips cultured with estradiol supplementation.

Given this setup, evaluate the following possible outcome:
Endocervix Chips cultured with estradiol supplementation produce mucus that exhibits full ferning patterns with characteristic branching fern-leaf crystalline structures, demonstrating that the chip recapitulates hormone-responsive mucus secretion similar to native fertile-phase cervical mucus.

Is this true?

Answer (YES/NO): YES